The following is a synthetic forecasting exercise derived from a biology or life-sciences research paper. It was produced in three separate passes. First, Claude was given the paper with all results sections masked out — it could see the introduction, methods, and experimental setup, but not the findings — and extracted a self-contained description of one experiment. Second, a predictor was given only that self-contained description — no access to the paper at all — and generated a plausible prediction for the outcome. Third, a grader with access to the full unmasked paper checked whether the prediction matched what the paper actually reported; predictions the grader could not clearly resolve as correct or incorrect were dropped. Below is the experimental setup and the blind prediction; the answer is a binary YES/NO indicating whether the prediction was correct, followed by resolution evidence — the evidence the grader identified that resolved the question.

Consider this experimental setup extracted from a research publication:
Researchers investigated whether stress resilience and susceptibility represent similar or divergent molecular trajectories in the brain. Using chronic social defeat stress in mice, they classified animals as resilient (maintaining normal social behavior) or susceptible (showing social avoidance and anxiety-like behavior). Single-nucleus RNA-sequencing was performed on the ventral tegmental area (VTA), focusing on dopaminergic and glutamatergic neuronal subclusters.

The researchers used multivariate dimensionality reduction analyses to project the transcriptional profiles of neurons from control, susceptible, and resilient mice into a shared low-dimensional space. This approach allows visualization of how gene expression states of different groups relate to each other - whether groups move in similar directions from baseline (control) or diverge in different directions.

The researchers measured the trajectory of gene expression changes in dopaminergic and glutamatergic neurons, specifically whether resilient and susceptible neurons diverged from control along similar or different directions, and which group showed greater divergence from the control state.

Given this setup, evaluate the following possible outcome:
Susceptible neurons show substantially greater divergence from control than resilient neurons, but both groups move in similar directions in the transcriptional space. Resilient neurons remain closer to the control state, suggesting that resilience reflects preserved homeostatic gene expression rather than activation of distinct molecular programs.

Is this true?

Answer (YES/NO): NO